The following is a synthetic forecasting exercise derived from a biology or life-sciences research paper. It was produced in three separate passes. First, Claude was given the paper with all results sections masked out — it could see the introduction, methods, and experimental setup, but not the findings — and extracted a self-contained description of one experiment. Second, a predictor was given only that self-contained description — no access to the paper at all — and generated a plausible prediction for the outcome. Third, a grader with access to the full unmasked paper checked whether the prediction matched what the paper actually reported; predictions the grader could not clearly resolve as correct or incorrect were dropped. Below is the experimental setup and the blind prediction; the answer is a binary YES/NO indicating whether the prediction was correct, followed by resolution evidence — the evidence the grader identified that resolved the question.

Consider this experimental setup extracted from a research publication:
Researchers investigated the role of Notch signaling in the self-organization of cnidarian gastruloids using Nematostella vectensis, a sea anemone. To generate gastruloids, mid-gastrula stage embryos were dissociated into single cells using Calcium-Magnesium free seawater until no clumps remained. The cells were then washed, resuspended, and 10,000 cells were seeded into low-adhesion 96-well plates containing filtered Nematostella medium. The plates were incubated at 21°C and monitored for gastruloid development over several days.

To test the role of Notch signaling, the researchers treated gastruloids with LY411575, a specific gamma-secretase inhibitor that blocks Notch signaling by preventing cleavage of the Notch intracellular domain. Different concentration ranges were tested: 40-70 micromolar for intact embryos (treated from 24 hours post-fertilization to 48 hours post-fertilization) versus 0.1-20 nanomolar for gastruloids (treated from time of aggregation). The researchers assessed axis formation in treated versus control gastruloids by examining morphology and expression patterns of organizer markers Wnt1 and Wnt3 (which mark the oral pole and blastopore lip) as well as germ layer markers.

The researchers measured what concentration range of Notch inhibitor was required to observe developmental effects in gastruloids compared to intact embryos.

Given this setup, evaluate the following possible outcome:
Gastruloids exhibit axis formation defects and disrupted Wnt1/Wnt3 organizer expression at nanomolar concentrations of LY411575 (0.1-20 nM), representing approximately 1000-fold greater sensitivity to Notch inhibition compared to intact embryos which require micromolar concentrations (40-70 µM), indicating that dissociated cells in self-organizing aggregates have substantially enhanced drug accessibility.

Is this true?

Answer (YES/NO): YES